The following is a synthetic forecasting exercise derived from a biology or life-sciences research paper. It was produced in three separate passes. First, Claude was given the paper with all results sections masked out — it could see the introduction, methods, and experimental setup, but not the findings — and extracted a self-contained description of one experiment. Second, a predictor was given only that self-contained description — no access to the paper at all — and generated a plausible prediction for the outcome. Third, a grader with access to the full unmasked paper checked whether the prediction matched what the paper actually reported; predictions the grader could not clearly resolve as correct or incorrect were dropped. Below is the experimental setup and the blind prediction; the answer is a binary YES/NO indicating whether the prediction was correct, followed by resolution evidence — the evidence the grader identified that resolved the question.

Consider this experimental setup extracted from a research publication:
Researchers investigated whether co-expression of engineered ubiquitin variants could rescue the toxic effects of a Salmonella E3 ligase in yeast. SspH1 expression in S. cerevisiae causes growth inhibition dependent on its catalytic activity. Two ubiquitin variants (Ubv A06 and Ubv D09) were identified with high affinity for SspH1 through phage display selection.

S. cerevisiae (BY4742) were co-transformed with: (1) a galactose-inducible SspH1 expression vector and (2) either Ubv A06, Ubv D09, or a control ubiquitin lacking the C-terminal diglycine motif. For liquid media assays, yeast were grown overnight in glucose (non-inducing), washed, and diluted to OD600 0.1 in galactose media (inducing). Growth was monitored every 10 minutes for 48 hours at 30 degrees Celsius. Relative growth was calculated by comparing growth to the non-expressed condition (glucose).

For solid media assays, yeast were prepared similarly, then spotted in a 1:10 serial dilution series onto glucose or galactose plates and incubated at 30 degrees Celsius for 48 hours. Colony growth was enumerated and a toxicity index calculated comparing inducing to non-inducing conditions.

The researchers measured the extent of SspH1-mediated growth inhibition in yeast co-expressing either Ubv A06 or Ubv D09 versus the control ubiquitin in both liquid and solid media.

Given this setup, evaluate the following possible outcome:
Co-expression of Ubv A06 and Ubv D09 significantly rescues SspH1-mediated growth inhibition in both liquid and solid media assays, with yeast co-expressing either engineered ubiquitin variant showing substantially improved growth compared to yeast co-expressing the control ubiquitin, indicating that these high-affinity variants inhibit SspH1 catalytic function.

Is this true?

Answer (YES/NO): NO